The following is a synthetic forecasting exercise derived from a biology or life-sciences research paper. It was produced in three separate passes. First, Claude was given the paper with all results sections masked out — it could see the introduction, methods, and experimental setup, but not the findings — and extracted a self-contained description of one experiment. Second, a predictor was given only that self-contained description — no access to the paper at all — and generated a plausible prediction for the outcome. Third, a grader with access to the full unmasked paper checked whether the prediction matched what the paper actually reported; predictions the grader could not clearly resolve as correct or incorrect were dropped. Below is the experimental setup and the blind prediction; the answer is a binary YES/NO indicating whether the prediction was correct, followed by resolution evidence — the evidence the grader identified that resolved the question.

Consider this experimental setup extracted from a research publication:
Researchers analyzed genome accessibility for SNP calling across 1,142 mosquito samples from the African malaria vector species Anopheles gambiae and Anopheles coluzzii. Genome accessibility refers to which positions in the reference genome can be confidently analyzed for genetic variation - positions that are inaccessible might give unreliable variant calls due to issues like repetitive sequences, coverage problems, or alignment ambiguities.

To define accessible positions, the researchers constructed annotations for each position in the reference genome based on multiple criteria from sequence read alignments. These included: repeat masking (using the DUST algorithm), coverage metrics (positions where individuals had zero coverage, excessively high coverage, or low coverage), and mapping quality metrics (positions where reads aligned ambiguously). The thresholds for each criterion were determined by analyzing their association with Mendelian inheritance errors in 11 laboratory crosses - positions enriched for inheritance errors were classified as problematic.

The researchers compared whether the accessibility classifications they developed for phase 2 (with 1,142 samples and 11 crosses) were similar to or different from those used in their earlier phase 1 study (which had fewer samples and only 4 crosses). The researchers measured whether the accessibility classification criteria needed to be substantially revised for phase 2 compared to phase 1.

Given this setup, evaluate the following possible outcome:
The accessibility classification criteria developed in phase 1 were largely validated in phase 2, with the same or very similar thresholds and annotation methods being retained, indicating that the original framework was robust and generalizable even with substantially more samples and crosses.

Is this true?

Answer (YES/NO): YES